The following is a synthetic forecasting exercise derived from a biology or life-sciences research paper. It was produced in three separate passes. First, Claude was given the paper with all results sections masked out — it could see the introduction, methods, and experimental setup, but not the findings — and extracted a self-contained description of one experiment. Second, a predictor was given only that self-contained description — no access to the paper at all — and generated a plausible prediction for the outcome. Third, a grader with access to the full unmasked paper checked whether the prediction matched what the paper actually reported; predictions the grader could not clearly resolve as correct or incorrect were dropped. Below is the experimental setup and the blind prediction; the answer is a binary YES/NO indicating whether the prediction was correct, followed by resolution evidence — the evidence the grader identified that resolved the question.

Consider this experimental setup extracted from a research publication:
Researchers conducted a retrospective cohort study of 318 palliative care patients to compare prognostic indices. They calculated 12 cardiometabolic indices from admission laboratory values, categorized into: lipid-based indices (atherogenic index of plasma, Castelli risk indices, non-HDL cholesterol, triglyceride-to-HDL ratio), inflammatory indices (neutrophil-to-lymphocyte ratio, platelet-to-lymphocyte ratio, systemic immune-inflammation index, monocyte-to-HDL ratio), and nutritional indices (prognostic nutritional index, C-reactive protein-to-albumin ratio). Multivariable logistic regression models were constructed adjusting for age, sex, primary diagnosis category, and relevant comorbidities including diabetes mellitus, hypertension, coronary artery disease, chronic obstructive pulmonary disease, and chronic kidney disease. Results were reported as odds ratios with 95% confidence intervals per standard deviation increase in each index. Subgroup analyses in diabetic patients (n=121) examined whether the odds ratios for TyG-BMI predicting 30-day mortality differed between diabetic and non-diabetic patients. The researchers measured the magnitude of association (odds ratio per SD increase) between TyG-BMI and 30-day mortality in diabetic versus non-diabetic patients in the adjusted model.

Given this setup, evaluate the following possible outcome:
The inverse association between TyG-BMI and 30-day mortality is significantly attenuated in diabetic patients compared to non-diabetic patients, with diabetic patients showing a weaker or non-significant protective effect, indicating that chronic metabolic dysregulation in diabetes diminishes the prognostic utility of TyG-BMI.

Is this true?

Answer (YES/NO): NO